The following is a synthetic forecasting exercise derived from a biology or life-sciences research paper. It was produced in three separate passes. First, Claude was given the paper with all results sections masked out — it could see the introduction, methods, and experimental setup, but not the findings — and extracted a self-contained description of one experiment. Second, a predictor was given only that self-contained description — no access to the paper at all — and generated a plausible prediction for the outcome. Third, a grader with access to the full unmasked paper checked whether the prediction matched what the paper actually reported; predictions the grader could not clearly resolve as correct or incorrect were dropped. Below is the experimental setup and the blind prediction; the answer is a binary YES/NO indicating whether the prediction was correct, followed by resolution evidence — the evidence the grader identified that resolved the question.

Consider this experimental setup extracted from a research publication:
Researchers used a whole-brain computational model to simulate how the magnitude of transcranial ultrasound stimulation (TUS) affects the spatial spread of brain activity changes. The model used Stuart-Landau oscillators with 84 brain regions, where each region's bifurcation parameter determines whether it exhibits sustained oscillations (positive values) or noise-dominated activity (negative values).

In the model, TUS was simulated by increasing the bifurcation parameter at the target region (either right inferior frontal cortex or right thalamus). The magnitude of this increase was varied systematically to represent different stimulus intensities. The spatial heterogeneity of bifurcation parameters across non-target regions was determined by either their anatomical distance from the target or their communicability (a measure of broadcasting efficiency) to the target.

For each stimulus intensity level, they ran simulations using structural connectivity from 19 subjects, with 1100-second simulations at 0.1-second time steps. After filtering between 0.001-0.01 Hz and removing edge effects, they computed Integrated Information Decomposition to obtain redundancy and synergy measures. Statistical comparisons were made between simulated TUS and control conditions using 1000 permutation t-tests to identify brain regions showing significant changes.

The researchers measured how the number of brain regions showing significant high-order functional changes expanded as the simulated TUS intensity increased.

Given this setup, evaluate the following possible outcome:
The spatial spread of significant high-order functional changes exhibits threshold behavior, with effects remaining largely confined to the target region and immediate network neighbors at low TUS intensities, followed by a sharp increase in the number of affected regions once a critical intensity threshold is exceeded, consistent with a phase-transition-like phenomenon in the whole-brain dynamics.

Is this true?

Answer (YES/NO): NO